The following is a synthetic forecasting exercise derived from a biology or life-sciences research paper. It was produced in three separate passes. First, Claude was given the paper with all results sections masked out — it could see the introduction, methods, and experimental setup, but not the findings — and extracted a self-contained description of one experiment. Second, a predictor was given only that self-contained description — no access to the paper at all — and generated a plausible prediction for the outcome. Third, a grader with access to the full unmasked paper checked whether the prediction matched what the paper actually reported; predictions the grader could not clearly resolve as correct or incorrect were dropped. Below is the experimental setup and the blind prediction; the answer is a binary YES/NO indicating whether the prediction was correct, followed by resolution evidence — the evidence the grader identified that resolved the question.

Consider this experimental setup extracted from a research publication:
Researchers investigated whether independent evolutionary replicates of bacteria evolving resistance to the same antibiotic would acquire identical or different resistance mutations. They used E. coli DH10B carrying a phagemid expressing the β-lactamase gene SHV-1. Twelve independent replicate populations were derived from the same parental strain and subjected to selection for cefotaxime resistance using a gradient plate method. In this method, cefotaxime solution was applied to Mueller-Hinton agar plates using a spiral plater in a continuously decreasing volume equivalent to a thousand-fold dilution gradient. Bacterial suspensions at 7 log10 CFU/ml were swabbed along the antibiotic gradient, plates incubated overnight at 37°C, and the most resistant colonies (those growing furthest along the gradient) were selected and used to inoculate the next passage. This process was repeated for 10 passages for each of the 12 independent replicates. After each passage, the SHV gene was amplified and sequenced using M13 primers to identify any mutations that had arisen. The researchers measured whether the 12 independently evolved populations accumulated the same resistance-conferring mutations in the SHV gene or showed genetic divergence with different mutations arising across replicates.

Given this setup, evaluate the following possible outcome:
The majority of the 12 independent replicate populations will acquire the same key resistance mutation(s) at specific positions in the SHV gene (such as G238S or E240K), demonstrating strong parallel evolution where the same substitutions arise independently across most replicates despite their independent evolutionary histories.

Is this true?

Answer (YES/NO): NO